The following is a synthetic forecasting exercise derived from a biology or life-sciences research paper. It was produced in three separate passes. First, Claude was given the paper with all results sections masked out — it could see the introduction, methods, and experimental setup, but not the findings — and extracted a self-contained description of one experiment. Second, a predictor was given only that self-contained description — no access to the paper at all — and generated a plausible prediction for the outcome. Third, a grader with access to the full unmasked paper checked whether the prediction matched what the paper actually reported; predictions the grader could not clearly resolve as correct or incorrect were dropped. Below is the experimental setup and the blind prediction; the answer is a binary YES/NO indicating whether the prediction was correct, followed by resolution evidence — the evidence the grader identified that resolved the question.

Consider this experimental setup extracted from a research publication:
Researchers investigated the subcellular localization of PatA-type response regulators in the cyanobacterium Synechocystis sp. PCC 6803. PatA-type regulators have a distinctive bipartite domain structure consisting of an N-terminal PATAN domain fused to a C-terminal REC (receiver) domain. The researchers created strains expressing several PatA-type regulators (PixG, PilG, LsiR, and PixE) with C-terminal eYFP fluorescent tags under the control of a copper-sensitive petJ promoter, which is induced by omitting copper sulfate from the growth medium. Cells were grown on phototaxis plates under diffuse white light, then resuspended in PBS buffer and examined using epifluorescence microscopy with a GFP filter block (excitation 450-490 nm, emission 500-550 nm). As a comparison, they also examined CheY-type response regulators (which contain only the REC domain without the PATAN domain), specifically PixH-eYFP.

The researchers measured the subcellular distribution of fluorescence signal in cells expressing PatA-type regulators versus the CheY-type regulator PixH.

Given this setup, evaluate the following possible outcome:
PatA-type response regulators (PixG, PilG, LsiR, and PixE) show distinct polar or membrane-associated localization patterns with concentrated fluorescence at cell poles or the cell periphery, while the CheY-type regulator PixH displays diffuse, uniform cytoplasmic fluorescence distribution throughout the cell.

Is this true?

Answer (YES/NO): YES